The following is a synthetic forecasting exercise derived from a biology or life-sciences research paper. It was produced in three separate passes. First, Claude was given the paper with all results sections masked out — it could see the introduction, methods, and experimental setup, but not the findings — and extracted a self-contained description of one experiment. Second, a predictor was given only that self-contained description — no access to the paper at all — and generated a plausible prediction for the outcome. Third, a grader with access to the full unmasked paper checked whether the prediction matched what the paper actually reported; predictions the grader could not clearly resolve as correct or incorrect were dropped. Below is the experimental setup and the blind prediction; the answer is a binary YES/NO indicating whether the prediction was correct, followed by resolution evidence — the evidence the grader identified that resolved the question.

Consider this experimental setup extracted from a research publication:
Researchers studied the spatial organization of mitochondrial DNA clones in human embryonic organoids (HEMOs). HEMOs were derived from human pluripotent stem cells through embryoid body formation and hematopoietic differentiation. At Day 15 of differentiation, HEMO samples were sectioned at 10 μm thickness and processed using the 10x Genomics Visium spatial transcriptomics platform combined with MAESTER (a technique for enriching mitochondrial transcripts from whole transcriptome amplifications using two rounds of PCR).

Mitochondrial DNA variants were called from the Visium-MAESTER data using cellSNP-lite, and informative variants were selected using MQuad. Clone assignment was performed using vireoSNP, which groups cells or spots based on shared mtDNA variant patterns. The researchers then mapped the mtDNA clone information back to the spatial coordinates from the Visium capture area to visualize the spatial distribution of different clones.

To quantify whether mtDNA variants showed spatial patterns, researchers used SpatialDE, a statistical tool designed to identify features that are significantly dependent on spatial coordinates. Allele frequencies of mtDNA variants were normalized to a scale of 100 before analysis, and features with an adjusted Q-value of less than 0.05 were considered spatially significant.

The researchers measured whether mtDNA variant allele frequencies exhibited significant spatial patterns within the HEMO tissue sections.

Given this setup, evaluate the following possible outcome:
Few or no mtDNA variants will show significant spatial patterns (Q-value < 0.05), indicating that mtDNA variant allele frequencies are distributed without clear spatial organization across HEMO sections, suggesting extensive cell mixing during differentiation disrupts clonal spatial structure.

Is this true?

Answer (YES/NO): NO